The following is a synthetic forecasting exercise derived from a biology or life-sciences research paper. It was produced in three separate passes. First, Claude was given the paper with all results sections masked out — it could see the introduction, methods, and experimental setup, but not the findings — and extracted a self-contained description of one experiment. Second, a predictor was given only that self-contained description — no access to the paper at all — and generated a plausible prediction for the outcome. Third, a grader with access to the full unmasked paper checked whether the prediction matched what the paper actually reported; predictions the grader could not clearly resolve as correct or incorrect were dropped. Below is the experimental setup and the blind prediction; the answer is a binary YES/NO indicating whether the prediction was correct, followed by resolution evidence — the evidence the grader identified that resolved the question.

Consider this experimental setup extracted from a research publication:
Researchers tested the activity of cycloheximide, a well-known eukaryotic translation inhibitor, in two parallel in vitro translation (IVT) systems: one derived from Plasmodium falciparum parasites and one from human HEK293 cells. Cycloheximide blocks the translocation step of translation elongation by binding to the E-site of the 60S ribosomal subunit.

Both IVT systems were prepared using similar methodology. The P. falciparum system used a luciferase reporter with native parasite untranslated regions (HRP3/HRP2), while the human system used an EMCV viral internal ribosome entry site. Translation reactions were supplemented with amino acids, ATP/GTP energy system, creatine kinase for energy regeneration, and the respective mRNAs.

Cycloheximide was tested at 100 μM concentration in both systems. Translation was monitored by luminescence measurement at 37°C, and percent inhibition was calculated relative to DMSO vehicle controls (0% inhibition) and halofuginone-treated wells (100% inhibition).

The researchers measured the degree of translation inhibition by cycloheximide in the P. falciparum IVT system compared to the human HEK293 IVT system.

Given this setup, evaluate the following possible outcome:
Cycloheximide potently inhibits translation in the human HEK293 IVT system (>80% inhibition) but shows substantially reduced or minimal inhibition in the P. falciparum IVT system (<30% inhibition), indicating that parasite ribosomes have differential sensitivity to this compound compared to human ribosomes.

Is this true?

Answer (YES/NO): NO